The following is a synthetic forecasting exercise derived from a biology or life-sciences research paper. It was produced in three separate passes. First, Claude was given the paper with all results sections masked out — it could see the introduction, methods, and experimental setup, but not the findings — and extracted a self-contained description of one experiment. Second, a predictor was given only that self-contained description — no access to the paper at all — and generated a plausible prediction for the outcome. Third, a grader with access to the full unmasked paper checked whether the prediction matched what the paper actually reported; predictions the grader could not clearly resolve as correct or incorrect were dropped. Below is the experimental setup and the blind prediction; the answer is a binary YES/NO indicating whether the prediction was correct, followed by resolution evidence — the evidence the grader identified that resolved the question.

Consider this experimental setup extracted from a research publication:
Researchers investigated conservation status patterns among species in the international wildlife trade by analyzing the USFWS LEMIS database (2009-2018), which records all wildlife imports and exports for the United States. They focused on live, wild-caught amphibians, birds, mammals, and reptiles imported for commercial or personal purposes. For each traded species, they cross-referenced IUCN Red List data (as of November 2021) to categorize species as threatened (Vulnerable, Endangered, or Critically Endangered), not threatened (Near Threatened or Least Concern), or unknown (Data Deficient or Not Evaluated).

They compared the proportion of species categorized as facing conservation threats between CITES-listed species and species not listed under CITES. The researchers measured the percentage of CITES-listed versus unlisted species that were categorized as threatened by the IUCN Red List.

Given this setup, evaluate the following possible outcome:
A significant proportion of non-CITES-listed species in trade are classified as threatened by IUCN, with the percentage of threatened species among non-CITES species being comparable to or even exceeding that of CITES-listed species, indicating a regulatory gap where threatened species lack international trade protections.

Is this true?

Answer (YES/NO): NO